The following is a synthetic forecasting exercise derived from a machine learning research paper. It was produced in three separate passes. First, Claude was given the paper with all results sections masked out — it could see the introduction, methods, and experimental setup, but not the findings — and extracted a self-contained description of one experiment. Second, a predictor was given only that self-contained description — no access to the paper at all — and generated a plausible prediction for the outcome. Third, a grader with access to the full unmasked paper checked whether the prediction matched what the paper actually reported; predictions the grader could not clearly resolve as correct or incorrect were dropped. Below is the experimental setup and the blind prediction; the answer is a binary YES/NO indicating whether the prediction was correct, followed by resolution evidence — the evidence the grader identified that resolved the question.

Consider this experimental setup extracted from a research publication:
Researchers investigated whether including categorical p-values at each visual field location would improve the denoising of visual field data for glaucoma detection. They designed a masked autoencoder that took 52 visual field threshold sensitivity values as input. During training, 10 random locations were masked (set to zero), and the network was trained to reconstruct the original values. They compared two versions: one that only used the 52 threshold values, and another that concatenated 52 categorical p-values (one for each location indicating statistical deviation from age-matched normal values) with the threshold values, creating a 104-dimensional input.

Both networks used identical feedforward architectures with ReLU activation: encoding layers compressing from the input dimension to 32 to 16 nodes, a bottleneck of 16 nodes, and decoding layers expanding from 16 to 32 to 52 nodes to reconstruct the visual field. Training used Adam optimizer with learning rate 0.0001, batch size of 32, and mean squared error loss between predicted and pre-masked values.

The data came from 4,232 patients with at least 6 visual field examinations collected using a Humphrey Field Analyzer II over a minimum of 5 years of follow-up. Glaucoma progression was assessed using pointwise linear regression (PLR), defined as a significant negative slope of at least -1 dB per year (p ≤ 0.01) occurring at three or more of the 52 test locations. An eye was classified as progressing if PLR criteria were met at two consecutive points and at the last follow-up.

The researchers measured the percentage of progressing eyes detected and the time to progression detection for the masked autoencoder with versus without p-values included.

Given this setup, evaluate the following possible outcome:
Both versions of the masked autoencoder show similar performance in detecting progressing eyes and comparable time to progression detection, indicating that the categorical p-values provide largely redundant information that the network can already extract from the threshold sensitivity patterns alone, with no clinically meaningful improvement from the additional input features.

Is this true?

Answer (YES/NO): NO